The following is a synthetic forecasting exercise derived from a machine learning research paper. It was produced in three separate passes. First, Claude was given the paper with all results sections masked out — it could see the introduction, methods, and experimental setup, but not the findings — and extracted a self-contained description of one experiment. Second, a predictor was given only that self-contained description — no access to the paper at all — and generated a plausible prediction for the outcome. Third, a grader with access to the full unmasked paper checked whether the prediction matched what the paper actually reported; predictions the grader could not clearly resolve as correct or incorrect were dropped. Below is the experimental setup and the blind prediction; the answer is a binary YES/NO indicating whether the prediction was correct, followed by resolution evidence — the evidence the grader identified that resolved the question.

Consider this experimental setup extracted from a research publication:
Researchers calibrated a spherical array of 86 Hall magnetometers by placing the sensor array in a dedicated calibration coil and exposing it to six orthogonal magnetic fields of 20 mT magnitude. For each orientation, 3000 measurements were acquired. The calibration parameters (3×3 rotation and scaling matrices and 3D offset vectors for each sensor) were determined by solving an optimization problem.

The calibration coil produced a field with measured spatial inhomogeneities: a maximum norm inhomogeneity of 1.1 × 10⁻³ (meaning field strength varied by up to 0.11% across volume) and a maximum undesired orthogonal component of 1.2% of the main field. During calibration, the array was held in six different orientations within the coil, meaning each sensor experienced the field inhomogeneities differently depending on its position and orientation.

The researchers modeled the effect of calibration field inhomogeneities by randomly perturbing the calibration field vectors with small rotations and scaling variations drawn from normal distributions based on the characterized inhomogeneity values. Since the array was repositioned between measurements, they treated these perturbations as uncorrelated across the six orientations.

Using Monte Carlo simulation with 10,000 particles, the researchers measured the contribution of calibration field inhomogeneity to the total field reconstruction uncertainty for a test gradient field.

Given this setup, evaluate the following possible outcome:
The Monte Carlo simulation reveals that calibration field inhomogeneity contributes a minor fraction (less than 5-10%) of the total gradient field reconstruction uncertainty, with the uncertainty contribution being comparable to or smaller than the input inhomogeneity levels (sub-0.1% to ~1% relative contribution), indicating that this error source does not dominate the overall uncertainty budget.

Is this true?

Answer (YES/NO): NO